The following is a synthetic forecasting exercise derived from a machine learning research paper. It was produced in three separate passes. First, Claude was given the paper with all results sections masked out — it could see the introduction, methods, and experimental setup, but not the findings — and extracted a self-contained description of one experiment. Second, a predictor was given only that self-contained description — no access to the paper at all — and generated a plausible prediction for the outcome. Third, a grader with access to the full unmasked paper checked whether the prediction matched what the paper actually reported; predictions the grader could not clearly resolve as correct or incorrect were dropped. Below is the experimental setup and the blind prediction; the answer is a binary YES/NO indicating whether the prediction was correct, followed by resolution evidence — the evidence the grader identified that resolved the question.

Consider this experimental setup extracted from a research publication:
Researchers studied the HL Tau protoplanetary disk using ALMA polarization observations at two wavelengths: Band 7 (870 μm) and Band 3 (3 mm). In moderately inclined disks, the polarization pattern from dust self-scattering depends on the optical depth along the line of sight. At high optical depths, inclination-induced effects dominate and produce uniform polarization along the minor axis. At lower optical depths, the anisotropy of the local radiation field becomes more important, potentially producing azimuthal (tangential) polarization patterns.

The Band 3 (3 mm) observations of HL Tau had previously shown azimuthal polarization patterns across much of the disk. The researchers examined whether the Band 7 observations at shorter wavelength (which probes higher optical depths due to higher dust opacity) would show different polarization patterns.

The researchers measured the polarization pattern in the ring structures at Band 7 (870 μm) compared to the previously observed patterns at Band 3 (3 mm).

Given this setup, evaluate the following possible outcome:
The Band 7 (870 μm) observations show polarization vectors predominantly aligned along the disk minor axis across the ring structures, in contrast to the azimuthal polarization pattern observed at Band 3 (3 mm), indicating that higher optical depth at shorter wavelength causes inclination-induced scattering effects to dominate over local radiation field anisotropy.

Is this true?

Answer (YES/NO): YES